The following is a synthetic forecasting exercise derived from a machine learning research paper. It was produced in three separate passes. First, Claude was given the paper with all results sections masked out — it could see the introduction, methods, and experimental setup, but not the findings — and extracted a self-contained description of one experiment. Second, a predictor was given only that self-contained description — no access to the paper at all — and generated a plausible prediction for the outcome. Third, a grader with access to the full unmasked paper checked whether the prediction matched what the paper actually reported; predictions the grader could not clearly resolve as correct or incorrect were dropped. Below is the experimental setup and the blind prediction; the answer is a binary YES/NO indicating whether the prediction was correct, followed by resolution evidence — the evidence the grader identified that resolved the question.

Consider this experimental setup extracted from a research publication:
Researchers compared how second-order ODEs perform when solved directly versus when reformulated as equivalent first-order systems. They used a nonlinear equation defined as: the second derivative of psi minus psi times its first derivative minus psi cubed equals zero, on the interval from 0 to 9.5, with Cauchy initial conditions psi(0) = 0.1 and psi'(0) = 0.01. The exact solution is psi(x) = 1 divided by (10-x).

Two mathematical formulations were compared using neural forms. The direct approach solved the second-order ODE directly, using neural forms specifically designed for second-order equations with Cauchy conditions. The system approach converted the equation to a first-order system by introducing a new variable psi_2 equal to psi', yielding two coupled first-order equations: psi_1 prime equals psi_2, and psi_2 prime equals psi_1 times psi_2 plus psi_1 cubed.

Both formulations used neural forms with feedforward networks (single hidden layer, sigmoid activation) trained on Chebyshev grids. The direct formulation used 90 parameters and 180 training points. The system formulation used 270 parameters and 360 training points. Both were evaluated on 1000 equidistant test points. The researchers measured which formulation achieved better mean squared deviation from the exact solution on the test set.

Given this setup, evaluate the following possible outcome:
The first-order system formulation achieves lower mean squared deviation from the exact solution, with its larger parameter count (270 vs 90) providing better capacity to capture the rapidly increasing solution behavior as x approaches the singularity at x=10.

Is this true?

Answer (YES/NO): NO